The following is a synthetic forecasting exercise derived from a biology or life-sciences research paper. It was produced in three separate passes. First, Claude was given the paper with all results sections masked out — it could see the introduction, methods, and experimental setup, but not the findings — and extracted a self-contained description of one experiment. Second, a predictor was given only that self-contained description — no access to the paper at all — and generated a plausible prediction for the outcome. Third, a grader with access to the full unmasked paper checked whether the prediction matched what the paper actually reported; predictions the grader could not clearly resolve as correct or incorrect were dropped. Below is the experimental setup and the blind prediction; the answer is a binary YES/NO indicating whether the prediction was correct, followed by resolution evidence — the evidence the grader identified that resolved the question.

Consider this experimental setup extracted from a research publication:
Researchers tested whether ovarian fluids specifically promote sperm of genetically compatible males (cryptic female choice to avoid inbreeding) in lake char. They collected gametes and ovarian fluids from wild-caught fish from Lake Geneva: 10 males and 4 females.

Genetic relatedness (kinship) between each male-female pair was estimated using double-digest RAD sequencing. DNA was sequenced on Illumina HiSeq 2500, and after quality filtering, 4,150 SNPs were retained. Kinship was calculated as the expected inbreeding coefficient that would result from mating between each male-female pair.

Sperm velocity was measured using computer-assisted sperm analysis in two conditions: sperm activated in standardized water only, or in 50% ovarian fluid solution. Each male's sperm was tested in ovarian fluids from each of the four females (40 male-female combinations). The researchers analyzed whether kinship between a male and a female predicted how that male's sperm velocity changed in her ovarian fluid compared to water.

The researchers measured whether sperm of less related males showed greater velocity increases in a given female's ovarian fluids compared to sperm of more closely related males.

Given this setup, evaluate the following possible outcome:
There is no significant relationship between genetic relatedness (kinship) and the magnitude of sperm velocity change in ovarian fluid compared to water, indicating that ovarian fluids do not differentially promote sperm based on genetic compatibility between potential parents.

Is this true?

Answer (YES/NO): YES